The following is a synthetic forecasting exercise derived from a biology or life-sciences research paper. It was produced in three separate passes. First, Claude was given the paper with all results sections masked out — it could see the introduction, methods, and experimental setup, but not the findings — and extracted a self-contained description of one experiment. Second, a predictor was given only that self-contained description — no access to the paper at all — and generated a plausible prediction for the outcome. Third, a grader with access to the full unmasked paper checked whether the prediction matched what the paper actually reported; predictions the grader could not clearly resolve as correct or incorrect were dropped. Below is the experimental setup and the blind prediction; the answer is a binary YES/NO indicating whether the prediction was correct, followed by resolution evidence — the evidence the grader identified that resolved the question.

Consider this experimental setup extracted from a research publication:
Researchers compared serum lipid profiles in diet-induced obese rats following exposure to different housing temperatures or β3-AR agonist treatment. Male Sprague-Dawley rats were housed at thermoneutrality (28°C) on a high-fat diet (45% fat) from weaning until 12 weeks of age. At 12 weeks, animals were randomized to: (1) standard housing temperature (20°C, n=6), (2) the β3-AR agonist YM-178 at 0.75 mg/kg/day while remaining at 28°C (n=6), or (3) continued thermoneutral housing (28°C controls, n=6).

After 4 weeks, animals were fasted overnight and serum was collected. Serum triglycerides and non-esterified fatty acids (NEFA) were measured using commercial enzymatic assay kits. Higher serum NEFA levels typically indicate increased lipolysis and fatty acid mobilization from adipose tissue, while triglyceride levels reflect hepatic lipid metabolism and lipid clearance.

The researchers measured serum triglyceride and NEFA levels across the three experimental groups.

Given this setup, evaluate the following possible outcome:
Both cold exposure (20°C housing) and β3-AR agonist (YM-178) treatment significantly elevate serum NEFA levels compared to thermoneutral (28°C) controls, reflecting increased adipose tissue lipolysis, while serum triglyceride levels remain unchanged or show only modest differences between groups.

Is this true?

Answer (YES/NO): NO